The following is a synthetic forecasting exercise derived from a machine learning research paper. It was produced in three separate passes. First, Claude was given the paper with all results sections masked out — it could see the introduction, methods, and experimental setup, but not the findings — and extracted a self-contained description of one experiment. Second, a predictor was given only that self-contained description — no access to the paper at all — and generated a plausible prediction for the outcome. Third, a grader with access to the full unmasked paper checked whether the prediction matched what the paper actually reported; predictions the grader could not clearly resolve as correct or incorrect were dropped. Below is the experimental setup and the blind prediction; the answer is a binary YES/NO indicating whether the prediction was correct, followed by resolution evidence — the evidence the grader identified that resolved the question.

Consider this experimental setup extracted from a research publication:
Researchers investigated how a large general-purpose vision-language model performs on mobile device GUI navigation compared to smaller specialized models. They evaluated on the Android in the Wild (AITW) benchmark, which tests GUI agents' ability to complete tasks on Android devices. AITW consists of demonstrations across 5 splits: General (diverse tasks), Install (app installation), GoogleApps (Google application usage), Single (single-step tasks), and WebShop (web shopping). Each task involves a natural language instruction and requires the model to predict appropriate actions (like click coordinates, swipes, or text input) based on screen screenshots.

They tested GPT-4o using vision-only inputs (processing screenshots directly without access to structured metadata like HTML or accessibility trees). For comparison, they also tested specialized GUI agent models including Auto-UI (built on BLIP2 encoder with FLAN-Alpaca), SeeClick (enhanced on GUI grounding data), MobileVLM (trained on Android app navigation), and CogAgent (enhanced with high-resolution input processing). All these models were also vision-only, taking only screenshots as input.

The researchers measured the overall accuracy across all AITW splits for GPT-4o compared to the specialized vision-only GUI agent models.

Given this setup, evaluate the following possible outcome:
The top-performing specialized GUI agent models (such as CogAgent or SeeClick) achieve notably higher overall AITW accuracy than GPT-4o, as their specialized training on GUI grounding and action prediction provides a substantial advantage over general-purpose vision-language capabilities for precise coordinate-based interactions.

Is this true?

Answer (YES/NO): YES